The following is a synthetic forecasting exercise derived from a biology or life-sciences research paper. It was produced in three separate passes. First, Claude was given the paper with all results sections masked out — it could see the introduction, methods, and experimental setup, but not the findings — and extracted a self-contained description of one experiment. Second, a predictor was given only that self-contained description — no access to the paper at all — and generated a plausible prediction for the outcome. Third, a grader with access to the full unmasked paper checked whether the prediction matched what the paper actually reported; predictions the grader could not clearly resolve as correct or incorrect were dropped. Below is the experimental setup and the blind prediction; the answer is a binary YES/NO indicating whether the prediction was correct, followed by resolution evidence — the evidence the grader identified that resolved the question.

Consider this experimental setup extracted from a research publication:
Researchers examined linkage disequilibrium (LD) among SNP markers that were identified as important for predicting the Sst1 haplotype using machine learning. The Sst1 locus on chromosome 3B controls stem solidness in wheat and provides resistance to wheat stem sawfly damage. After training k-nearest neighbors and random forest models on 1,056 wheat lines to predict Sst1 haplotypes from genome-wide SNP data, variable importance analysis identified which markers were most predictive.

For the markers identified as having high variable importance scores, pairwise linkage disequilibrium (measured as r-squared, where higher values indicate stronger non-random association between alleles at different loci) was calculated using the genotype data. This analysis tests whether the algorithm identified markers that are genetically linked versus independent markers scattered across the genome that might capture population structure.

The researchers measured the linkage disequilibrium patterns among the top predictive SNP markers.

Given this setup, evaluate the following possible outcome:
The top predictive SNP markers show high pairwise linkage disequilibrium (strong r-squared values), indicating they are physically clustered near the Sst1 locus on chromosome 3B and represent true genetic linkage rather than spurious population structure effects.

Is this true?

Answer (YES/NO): NO